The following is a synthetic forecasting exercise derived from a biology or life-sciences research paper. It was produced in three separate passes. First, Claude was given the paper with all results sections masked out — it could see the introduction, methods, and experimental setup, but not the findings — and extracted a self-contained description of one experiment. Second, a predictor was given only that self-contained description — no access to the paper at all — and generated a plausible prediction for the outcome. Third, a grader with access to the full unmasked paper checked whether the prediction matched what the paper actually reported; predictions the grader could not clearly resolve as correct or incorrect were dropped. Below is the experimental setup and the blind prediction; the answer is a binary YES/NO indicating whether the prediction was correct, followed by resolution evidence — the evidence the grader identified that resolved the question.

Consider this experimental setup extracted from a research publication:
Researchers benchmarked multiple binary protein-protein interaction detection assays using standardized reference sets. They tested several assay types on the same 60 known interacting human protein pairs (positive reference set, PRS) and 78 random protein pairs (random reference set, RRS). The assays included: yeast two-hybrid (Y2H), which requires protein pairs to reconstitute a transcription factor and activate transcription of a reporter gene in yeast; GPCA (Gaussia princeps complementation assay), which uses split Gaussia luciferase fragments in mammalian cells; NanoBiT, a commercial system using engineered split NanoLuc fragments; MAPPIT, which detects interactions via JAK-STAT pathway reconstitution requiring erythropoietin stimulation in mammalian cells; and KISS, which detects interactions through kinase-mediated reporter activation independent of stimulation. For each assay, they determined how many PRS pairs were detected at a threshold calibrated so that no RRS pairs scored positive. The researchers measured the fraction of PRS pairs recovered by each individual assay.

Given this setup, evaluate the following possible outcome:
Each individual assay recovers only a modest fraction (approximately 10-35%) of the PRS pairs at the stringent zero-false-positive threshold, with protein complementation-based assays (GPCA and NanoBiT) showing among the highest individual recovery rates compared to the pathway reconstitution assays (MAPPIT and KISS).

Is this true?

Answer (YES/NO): NO